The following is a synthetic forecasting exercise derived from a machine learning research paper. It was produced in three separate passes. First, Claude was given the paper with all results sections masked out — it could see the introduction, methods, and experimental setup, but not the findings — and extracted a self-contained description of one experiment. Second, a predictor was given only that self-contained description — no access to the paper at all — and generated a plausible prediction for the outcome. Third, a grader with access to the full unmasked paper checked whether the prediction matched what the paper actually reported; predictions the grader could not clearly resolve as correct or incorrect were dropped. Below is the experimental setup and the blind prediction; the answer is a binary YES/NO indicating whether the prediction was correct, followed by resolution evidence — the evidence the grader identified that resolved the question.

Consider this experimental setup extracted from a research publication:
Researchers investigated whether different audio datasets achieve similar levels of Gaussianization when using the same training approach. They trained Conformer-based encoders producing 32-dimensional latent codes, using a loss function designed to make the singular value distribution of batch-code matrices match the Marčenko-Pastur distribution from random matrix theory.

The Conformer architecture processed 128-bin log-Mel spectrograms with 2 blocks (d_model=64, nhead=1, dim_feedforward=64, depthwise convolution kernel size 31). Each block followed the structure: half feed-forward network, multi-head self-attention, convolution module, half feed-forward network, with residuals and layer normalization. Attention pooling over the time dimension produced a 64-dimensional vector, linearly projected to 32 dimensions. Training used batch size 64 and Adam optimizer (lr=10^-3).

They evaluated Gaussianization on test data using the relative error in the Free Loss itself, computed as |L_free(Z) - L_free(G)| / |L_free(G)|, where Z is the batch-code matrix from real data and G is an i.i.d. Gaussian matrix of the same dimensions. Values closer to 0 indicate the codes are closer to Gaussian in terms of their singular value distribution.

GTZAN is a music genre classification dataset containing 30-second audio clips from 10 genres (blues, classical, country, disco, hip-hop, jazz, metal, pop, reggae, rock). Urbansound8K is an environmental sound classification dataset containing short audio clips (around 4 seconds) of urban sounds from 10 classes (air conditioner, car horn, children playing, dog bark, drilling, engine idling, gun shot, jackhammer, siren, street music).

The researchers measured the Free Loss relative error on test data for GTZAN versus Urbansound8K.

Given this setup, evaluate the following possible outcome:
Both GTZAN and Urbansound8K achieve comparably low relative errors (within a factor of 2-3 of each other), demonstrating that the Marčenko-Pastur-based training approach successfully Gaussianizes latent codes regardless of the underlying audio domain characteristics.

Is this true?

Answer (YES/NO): NO